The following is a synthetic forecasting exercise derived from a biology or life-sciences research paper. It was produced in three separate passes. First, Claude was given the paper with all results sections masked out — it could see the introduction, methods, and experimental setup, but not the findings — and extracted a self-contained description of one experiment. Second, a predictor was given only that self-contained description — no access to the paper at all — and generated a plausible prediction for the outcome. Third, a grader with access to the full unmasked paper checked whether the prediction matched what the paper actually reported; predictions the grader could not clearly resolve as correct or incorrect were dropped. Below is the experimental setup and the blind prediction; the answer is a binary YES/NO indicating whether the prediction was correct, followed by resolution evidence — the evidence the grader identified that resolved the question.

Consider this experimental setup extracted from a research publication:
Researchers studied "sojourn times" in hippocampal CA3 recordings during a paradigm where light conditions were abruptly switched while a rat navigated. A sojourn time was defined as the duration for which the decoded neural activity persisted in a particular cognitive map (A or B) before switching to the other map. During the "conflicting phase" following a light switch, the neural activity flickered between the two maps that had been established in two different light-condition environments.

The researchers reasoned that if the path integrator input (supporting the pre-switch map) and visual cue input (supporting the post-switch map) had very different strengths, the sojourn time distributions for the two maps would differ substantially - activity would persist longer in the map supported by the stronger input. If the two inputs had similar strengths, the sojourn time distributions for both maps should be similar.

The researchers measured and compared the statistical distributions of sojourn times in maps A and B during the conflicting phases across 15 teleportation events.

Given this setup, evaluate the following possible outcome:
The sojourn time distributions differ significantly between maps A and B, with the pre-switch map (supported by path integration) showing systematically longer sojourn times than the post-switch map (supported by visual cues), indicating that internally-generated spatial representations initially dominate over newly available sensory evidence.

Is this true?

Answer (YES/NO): NO